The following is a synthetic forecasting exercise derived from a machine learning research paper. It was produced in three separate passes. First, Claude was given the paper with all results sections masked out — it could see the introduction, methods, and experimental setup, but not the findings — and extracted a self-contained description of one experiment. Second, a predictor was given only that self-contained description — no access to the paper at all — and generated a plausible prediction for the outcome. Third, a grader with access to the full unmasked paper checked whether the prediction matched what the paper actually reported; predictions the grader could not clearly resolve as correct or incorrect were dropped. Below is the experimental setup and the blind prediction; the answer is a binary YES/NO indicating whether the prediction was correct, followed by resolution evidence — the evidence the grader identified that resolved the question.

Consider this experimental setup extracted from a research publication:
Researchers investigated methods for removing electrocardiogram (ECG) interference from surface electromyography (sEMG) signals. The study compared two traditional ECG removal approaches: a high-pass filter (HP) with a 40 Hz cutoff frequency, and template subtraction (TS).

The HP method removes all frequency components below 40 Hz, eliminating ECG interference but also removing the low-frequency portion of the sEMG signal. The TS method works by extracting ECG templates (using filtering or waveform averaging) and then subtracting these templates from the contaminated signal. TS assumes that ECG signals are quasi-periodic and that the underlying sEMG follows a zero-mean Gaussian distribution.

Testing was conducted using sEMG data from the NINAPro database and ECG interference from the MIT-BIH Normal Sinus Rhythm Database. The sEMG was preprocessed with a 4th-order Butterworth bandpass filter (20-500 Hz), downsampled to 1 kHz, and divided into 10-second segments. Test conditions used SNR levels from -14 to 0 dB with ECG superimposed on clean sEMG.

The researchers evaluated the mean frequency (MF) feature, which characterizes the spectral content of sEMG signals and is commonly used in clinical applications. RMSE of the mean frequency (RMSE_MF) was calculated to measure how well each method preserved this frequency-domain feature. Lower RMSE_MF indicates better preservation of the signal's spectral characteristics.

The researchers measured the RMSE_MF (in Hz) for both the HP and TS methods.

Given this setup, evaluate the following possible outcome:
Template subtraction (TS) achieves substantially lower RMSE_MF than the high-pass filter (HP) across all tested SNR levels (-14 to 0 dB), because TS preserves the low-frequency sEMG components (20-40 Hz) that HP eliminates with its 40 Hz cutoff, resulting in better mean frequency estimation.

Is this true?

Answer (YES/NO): NO